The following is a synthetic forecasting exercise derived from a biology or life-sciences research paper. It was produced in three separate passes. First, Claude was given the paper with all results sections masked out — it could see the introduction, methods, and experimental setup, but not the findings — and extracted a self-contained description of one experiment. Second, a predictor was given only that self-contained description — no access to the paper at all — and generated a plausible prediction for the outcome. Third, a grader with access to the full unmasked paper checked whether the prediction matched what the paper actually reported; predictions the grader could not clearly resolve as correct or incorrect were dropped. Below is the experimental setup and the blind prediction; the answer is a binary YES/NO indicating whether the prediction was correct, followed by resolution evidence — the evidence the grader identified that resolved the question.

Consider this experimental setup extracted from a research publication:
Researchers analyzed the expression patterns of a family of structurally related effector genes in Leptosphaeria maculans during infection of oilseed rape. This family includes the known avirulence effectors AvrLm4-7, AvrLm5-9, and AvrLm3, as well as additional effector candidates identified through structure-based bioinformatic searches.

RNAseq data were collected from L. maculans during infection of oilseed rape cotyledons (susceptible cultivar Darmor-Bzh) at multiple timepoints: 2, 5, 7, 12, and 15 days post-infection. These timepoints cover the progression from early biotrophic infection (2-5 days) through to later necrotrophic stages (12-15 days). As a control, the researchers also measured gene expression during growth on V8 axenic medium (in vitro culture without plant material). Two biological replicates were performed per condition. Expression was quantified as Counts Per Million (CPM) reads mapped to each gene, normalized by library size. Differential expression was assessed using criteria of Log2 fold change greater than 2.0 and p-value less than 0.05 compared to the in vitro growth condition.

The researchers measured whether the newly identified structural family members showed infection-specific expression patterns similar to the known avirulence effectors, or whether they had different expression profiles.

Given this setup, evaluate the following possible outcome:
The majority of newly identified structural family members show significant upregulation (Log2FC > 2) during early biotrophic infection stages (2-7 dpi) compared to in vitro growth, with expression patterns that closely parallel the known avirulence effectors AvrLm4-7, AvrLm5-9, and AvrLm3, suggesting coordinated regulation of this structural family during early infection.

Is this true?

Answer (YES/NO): NO